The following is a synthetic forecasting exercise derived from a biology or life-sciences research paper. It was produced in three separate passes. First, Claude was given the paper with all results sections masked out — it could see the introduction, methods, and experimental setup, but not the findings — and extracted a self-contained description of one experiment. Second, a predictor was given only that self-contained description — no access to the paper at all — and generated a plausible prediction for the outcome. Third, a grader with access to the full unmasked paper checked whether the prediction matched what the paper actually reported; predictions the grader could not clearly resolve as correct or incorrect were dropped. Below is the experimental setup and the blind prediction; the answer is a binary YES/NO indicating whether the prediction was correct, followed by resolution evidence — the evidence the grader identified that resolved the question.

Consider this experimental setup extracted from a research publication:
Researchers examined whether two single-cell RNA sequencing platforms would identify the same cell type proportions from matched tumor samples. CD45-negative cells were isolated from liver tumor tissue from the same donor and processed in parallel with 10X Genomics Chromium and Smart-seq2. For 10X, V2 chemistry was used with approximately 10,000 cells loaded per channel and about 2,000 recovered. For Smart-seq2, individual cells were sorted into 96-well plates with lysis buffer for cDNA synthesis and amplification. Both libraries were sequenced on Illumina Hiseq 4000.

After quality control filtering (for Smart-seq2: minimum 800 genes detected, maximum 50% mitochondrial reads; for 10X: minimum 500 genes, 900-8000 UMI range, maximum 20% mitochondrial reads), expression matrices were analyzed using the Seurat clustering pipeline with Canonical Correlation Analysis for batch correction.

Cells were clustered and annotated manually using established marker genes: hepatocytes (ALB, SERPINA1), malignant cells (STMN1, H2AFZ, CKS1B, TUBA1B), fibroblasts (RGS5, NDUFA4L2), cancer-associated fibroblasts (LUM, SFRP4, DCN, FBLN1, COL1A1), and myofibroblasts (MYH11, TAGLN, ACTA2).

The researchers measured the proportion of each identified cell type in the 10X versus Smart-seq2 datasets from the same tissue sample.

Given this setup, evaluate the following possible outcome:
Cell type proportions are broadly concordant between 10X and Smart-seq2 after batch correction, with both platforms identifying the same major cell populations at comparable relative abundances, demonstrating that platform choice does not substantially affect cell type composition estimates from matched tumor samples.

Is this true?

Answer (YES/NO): NO